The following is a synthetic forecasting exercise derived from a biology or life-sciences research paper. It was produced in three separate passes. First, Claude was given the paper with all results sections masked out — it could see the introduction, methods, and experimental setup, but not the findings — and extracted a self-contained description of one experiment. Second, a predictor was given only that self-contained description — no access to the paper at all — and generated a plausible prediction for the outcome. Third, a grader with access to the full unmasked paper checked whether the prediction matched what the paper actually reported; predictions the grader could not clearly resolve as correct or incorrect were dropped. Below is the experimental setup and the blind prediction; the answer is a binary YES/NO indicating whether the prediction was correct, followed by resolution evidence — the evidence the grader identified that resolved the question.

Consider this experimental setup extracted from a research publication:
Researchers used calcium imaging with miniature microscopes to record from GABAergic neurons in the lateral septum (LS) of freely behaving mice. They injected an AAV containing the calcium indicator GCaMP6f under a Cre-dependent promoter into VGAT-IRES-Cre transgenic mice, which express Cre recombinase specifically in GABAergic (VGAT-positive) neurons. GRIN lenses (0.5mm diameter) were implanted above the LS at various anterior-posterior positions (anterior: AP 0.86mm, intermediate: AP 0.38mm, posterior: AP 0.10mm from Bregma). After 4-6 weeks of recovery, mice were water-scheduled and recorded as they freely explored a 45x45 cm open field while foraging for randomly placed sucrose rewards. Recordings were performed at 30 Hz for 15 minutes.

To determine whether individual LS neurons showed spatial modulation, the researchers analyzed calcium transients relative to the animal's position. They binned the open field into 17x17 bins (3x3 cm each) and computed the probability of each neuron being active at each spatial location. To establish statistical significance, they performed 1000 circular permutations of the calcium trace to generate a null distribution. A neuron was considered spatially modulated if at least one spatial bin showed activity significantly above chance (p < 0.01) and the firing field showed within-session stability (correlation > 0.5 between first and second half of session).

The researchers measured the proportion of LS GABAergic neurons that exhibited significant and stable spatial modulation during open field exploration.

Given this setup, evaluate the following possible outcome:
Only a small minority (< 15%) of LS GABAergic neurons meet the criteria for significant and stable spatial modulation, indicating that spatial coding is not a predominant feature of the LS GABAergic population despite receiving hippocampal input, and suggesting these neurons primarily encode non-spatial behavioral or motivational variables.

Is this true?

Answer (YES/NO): NO